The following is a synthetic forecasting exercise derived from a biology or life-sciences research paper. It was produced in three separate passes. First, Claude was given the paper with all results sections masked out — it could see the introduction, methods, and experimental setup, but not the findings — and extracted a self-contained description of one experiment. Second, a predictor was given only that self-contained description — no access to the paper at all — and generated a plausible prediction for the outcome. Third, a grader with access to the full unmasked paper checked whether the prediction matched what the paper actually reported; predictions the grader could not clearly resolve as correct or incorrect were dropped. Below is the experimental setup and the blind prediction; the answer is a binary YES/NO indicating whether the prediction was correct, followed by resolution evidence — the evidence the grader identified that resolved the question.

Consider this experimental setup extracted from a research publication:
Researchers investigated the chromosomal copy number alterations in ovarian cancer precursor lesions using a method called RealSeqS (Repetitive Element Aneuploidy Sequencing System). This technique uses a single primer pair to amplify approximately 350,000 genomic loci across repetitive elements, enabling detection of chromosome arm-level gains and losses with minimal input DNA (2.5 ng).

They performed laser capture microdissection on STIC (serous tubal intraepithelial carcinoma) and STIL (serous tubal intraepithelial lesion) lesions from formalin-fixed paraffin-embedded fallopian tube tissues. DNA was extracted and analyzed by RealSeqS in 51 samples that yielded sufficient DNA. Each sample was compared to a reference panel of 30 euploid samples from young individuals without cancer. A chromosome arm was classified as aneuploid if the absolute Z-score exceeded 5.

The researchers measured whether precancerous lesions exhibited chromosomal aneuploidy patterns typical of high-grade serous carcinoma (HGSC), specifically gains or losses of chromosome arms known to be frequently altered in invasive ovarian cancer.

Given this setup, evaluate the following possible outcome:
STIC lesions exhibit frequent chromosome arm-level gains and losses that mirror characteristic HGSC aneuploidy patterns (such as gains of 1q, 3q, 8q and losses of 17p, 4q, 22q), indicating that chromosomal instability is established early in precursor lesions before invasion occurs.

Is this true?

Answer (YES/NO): YES